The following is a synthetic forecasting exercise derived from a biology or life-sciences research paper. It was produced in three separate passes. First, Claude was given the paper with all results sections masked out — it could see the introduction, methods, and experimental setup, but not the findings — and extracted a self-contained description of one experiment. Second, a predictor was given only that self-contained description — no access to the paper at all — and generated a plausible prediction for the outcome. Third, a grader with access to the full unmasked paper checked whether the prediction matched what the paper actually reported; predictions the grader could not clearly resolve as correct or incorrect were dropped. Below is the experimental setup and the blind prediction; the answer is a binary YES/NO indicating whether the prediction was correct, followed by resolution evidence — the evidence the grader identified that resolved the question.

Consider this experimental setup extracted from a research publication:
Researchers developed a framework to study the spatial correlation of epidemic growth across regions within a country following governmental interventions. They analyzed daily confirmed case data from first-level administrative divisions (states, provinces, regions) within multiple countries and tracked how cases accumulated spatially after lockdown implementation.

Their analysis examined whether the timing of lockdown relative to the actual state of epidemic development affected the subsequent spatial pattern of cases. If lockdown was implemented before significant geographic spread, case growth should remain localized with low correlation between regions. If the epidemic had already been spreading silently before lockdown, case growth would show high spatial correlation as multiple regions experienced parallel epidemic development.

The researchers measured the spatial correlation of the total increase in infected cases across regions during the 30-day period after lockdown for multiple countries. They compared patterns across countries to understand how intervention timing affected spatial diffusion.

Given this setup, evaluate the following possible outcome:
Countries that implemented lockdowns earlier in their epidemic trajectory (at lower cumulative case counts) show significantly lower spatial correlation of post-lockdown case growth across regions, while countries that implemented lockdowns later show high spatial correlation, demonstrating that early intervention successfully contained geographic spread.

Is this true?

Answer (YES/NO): NO